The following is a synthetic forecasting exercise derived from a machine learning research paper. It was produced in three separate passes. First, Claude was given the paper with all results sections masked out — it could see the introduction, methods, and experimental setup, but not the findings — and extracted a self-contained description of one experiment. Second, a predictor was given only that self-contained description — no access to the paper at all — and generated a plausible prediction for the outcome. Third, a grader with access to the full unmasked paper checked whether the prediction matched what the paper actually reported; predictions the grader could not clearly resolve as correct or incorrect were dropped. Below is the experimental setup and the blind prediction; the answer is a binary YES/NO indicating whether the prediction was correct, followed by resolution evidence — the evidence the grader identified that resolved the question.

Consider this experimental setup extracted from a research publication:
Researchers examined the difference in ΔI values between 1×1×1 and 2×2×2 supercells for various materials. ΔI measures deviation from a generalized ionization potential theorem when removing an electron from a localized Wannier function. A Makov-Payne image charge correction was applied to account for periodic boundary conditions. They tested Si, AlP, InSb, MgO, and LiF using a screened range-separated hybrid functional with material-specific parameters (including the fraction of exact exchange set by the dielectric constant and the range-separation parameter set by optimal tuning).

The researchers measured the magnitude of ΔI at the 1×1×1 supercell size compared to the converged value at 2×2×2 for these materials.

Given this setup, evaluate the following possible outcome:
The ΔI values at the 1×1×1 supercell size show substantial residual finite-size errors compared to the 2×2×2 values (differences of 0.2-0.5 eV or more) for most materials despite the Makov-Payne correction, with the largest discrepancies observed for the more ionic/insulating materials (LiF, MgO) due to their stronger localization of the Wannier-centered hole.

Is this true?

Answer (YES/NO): NO